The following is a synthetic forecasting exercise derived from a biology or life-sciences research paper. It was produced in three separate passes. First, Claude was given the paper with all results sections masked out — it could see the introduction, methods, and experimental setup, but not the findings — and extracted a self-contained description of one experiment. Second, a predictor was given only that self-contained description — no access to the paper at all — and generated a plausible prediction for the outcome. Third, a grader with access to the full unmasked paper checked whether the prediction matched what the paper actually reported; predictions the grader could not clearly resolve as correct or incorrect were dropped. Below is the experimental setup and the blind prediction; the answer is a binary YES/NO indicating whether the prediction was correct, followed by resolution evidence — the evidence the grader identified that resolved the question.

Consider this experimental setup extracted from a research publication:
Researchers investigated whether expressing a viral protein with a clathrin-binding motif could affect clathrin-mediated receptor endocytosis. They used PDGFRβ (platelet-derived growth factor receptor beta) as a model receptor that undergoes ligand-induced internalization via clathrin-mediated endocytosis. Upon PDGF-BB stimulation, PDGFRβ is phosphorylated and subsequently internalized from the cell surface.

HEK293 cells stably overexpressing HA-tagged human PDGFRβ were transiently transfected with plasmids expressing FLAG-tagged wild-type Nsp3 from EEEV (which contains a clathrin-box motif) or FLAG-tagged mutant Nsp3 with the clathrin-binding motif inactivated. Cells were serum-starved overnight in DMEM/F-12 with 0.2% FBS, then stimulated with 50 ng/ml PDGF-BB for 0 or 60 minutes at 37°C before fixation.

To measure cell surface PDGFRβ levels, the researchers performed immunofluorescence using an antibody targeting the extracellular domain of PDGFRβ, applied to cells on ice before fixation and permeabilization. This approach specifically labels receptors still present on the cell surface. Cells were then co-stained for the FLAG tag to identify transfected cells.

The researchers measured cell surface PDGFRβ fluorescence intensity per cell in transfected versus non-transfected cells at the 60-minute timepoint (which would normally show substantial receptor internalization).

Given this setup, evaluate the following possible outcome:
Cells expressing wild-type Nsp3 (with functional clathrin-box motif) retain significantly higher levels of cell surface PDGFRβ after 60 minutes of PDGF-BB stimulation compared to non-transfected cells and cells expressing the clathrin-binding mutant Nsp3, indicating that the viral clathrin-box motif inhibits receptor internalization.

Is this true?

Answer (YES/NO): YES